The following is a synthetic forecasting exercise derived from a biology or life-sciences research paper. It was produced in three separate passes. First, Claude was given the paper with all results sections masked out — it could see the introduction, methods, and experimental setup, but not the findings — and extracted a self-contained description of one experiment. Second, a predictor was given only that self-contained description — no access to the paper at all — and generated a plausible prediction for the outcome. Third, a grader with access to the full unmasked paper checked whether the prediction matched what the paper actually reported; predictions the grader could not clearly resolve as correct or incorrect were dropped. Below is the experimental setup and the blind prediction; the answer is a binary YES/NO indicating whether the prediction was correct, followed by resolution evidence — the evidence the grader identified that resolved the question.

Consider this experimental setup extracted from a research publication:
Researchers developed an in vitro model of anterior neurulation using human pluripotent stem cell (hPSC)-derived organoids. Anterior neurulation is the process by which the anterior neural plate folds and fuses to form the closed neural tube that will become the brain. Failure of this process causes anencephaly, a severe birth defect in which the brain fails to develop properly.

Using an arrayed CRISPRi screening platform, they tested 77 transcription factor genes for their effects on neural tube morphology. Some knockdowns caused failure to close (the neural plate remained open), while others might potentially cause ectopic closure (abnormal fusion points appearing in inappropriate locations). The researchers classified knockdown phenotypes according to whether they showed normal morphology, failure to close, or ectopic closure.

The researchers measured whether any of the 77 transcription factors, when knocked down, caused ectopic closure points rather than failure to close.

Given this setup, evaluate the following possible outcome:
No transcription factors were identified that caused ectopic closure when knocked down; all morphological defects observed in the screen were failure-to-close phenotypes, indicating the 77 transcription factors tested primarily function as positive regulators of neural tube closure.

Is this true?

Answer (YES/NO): NO